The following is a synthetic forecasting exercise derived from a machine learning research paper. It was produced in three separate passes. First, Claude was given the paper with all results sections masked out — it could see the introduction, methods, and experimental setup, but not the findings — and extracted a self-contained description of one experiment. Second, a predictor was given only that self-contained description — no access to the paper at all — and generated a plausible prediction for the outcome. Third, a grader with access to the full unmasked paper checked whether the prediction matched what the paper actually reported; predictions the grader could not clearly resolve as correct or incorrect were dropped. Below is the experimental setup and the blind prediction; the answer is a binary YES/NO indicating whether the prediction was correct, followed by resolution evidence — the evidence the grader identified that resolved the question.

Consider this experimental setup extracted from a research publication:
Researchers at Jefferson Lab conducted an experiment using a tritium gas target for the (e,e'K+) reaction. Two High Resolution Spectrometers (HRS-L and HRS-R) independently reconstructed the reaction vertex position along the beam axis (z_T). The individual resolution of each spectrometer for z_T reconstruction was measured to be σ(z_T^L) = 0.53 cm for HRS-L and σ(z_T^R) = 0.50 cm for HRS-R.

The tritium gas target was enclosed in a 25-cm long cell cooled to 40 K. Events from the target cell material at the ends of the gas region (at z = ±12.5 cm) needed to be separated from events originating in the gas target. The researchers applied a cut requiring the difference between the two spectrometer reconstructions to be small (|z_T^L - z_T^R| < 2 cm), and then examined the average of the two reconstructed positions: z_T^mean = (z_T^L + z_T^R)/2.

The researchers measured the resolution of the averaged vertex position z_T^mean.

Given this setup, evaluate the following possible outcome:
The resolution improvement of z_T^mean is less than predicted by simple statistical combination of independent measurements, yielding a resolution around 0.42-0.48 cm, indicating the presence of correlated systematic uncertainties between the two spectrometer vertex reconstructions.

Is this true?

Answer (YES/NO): NO